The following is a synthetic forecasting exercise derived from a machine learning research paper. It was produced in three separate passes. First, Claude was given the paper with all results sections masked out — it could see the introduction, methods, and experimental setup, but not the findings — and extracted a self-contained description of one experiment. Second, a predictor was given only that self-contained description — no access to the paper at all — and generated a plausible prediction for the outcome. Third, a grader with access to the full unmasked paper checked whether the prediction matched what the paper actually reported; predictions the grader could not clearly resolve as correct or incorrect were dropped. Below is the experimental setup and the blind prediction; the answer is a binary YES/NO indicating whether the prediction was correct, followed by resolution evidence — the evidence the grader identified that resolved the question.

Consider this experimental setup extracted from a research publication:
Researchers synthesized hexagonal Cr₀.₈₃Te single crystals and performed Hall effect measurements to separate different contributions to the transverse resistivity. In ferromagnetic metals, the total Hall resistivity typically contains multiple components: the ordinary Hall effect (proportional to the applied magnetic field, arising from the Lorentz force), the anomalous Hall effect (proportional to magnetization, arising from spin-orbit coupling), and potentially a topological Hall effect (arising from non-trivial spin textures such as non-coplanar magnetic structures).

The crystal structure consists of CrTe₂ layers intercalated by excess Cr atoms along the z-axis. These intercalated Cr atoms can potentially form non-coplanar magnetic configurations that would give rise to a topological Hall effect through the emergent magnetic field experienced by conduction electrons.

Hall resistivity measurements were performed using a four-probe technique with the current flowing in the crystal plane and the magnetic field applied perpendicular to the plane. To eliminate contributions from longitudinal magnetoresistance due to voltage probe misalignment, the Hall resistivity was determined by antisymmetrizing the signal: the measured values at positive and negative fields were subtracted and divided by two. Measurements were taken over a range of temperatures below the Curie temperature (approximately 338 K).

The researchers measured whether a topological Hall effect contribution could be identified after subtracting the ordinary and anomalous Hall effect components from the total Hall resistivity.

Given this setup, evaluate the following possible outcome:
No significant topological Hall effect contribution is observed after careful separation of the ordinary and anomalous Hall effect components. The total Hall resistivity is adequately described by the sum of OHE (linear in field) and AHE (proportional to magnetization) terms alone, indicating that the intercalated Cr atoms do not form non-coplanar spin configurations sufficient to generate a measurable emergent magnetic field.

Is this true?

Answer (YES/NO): NO